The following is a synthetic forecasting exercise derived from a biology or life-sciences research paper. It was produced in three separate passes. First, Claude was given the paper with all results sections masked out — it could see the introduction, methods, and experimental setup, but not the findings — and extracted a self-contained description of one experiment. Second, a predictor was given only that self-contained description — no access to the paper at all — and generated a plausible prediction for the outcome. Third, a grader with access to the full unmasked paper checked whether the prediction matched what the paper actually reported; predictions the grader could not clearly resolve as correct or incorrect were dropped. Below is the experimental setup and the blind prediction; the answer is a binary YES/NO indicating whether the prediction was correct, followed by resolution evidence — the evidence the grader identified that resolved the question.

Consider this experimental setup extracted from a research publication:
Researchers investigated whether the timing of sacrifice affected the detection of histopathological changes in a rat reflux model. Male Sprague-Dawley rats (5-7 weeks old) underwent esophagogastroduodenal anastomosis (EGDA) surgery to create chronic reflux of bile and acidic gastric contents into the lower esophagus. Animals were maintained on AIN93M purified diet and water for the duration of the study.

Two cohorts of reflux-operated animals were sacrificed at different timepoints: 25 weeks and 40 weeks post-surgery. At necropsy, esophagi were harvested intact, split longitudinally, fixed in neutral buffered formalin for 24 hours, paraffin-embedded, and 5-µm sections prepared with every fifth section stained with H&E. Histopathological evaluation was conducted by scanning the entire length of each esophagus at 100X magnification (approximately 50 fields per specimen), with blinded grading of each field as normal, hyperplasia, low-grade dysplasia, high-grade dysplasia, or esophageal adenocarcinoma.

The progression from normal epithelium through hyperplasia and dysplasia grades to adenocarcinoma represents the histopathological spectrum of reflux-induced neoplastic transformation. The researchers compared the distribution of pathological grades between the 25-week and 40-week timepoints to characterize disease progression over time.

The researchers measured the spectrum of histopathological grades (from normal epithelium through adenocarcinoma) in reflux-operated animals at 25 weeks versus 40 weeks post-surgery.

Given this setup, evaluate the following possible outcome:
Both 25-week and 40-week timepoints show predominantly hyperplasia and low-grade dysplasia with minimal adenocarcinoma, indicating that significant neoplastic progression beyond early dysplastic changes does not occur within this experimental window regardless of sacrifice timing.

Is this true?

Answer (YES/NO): NO